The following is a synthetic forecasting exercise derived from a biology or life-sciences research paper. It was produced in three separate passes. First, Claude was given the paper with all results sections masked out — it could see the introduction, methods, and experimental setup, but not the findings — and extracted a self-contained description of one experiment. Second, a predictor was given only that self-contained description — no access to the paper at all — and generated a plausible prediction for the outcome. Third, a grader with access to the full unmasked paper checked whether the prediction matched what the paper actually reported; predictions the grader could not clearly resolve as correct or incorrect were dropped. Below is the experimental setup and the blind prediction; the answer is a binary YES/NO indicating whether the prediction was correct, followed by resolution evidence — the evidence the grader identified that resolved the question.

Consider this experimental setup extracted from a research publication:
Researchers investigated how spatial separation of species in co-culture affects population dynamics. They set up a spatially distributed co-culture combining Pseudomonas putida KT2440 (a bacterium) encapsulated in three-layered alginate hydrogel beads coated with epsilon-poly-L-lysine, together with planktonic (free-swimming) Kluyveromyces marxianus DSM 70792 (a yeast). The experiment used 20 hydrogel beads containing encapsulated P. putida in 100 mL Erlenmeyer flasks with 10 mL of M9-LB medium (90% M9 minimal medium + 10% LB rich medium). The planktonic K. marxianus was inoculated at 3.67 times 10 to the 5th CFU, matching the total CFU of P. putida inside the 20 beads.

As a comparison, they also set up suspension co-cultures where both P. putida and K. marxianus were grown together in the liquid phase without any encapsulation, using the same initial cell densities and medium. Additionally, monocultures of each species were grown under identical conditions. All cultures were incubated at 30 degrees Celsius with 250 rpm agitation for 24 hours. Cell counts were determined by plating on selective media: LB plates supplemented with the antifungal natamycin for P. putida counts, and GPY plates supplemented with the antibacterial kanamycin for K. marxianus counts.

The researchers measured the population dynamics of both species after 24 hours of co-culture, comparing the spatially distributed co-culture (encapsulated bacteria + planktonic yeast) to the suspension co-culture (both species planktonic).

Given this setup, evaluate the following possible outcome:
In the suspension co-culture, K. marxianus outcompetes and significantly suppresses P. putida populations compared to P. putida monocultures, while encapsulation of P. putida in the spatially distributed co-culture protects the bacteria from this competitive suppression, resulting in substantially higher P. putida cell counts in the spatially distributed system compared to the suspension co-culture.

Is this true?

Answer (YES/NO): NO